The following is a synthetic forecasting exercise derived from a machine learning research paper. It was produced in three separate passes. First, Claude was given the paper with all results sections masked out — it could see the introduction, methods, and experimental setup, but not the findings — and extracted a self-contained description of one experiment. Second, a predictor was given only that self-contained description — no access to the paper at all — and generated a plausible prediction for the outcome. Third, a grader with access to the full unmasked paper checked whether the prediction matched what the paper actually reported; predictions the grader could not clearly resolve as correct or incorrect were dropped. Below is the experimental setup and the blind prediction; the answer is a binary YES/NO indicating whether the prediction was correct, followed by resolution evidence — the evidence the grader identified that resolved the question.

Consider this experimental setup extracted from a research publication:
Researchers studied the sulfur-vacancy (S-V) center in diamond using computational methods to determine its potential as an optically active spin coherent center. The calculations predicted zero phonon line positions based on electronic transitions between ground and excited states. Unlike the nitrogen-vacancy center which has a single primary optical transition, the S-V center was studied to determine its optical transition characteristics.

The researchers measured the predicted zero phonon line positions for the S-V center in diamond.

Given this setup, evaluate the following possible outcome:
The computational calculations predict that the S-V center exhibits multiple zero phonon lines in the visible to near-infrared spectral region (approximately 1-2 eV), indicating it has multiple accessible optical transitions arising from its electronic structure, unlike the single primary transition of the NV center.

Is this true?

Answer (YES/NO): NO